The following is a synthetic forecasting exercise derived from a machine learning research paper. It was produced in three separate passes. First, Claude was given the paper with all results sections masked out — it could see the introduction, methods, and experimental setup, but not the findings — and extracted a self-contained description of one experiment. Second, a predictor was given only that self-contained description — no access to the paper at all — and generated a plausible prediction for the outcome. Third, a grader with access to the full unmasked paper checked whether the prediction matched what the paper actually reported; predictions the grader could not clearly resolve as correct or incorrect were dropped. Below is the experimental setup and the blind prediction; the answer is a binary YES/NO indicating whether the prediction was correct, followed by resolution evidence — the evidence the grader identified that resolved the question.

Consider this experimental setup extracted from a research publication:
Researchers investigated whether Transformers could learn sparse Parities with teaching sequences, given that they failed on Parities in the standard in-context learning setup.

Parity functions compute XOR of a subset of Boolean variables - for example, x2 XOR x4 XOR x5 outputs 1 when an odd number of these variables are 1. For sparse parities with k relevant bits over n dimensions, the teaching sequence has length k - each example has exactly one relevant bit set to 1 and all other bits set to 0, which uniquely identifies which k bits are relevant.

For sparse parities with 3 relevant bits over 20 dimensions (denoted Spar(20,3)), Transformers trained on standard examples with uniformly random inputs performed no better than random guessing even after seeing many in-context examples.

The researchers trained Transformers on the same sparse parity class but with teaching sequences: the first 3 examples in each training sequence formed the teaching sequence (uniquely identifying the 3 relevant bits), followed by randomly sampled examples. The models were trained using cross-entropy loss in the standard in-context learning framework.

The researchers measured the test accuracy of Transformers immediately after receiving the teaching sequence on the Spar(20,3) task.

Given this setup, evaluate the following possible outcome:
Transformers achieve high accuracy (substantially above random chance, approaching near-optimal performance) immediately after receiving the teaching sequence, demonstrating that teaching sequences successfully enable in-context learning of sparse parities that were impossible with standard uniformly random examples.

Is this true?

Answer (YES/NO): YES